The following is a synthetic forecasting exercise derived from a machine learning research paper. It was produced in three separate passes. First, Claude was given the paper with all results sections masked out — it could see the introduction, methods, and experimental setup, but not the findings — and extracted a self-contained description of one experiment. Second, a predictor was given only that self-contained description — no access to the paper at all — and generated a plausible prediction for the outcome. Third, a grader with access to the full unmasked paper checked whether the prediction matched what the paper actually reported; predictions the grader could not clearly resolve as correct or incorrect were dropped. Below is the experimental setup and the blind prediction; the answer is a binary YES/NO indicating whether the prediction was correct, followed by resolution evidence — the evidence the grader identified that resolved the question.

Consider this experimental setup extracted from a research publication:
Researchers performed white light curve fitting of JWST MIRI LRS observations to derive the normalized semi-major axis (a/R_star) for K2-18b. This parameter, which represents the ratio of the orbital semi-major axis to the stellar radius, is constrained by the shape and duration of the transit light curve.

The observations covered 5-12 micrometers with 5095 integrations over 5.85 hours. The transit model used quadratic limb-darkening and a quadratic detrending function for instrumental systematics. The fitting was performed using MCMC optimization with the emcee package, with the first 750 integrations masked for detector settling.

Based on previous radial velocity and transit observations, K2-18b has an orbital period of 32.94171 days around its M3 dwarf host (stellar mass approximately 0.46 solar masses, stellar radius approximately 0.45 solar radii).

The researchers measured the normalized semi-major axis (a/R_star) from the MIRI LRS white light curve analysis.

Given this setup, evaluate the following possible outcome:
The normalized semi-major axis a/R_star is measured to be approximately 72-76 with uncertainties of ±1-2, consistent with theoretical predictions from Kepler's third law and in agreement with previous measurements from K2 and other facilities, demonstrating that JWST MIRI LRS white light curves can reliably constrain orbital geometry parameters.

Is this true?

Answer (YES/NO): NO